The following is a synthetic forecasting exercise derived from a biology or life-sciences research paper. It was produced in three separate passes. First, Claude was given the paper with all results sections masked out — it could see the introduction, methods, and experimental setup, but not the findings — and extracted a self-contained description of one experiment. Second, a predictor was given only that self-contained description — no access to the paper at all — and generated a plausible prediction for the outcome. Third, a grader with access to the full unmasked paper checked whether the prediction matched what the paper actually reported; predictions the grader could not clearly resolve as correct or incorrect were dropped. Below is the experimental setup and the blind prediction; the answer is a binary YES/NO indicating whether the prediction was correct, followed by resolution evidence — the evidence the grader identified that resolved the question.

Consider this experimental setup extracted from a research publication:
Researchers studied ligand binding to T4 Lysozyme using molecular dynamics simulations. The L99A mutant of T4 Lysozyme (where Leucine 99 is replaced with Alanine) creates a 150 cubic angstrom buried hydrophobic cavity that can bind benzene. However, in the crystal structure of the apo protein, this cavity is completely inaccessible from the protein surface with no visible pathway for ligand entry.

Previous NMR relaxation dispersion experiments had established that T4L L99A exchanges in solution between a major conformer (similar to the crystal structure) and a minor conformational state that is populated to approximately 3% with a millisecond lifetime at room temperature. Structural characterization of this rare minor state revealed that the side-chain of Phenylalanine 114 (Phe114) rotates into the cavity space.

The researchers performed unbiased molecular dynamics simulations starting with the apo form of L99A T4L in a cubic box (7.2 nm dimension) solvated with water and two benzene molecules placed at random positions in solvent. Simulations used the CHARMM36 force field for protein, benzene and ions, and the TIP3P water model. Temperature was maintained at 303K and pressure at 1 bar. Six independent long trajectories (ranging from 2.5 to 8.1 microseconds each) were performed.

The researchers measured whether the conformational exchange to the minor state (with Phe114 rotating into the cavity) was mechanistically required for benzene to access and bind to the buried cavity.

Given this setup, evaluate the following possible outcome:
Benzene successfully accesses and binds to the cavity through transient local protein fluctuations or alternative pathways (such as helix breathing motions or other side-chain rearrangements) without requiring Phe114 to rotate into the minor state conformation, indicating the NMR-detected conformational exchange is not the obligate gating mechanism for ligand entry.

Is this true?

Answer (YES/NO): YES